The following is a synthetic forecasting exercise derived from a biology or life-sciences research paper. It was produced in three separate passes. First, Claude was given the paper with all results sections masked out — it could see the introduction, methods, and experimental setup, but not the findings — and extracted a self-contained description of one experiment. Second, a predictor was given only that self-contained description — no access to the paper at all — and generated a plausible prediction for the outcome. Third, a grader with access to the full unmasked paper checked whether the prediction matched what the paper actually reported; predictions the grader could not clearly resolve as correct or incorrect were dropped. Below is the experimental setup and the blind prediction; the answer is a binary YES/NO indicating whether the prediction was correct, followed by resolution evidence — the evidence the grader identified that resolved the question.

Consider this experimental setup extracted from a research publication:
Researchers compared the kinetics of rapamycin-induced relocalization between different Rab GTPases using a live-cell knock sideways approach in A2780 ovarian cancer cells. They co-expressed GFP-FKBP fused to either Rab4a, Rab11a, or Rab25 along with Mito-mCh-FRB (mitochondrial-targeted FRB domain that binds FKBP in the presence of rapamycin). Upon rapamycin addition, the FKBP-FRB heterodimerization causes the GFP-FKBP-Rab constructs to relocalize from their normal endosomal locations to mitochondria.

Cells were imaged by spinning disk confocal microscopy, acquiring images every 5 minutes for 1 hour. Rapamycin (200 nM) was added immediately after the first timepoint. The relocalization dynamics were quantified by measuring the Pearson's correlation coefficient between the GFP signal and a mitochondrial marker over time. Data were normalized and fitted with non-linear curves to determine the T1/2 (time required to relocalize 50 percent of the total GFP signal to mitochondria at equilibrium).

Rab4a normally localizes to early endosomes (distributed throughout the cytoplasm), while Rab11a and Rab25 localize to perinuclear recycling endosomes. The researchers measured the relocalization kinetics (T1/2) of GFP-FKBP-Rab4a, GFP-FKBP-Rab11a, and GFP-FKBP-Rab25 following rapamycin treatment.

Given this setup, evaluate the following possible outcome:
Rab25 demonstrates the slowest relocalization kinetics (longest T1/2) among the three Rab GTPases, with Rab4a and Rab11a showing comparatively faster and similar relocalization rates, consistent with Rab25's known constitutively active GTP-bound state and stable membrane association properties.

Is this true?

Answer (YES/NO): NO